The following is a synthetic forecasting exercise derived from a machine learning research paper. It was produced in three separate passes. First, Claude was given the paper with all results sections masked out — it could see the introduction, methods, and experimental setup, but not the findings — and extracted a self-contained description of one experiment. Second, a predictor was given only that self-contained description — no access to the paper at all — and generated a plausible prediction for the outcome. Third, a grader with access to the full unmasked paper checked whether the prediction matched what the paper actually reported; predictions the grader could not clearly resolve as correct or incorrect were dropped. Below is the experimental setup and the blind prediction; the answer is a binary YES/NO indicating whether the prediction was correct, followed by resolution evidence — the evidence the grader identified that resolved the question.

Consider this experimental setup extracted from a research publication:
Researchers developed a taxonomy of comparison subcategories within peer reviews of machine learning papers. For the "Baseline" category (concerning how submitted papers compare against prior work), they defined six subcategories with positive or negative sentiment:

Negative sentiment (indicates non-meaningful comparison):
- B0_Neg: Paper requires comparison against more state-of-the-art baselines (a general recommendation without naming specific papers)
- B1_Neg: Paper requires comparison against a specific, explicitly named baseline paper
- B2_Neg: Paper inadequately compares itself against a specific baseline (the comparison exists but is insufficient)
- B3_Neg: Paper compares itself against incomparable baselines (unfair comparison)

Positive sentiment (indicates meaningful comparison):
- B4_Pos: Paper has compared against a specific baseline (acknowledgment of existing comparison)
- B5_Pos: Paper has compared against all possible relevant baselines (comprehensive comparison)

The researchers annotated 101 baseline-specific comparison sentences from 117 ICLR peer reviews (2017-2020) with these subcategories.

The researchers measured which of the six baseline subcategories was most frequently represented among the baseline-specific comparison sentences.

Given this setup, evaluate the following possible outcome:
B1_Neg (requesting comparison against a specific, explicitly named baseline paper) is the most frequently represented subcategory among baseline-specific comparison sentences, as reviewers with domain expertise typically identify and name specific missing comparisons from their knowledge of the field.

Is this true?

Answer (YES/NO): NO